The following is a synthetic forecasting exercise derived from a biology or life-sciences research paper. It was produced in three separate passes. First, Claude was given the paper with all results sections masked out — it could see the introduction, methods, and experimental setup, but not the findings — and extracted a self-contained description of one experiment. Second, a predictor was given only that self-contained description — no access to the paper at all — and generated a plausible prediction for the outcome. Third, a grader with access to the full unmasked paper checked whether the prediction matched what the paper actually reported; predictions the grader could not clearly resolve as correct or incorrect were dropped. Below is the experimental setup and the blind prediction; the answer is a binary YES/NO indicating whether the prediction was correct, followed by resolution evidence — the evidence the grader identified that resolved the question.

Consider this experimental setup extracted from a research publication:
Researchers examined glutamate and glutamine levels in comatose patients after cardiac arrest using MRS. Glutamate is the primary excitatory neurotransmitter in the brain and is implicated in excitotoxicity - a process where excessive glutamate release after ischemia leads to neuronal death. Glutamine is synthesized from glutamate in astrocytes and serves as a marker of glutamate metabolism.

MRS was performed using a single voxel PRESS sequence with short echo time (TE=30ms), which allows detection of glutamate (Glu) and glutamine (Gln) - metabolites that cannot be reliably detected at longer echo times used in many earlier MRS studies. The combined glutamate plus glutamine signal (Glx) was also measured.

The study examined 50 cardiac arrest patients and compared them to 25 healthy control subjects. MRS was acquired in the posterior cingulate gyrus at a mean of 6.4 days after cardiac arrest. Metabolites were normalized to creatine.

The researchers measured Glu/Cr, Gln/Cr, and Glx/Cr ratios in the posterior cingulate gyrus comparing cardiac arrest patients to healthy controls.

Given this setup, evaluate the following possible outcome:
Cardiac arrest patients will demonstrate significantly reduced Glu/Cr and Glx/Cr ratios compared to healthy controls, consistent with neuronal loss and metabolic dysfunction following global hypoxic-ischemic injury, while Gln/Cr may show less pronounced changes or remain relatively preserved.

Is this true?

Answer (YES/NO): NO